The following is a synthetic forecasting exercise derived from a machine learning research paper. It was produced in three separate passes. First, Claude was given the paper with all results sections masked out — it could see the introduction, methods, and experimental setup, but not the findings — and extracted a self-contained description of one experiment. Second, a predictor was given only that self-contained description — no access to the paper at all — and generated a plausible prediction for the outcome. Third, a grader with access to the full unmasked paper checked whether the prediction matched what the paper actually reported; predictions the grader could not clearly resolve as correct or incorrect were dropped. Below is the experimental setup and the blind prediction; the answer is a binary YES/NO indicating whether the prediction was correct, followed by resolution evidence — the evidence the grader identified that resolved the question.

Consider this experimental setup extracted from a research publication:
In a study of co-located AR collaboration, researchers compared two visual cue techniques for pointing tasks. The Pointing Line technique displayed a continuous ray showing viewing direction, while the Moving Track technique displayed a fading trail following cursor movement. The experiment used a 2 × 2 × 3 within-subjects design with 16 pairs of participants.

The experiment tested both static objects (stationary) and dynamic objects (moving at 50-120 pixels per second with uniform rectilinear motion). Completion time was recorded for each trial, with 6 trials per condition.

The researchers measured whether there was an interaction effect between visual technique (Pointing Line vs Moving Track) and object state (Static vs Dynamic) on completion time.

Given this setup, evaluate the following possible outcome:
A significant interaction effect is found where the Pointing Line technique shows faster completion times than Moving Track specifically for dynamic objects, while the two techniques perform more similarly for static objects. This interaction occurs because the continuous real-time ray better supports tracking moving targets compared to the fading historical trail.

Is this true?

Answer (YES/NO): YES